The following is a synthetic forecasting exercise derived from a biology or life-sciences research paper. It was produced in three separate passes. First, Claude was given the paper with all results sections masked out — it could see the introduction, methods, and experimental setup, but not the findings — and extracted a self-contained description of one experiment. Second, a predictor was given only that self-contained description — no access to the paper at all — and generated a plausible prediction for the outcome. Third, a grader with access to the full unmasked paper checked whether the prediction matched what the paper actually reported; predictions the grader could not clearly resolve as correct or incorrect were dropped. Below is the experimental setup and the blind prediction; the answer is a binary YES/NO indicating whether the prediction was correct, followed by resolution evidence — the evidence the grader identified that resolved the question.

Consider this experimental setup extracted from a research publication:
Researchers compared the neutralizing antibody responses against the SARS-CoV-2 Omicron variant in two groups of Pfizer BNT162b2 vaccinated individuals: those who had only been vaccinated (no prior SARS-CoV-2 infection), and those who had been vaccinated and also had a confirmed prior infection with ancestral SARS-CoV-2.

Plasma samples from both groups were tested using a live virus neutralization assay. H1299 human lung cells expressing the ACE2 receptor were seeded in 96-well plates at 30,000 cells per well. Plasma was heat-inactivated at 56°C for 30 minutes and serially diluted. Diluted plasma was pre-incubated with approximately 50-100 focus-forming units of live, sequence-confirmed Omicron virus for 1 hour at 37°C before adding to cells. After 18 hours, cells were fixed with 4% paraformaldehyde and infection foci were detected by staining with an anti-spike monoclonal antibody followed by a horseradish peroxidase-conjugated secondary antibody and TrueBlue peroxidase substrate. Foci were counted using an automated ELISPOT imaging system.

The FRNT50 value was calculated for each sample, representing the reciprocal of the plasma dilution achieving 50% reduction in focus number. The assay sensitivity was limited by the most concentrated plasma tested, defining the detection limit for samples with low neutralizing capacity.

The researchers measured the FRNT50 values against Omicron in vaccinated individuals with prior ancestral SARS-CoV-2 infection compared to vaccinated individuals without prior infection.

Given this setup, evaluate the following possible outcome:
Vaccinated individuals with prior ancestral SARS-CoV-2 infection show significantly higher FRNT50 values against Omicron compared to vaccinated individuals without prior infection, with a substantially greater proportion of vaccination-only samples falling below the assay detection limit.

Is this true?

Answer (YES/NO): YES